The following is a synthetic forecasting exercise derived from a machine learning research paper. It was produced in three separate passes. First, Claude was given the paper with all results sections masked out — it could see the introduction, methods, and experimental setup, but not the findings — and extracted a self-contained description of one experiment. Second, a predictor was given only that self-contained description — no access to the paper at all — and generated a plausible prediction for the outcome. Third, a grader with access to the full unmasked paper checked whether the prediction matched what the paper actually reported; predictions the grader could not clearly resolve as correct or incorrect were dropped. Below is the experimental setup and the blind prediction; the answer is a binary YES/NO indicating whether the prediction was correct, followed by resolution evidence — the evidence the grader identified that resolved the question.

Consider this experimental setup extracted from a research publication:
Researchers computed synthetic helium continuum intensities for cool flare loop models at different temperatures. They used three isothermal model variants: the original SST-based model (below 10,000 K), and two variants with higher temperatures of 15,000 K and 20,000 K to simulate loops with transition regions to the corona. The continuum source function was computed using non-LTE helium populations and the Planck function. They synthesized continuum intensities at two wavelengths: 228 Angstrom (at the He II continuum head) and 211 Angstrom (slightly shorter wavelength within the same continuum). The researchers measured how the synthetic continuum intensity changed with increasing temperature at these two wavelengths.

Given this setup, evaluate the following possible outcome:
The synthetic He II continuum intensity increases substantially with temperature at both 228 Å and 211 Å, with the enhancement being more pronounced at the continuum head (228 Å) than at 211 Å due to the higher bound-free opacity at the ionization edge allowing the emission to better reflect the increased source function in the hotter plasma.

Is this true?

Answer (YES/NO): NO